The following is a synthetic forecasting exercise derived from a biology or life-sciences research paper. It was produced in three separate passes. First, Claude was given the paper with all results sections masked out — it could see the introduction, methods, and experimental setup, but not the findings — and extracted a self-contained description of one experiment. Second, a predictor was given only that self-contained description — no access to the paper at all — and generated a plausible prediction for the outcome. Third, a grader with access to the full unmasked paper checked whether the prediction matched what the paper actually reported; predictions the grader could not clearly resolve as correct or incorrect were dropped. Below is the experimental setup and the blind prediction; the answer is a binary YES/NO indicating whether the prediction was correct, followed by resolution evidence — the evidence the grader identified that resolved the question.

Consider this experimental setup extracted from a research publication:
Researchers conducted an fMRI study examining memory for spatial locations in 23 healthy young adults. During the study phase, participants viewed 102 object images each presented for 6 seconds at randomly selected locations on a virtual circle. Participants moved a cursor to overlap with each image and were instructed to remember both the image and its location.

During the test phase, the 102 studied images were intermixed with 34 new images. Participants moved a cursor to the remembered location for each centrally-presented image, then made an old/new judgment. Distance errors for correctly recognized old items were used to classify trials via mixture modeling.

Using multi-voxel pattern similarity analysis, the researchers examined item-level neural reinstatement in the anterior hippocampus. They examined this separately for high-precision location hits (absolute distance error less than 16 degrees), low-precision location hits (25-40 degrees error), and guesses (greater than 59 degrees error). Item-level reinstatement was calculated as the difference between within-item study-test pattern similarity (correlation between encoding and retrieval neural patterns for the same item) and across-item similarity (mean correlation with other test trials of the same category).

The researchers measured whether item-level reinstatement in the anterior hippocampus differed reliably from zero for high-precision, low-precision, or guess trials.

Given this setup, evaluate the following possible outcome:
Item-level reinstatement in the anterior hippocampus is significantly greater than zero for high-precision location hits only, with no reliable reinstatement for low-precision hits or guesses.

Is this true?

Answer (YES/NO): NO